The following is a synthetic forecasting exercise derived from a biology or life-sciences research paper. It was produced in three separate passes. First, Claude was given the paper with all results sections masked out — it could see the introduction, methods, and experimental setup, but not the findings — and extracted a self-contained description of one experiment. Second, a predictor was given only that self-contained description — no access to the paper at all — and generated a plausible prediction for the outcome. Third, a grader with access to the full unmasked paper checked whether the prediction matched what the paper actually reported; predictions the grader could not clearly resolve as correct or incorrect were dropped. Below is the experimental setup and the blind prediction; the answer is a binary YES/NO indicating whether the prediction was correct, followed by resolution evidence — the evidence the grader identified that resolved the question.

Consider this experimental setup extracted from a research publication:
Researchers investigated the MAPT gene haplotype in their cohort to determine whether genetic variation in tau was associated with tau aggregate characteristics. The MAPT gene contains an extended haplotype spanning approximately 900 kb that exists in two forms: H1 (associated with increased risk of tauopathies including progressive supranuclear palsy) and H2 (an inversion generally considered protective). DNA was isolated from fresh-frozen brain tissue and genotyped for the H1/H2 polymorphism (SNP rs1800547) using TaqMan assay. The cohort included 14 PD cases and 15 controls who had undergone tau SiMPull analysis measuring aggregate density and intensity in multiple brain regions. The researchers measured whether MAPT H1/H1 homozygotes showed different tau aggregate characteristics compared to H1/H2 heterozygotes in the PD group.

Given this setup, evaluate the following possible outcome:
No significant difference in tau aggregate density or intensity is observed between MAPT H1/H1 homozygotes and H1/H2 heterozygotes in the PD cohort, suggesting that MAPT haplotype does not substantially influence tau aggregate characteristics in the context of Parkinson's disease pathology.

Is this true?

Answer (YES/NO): YES